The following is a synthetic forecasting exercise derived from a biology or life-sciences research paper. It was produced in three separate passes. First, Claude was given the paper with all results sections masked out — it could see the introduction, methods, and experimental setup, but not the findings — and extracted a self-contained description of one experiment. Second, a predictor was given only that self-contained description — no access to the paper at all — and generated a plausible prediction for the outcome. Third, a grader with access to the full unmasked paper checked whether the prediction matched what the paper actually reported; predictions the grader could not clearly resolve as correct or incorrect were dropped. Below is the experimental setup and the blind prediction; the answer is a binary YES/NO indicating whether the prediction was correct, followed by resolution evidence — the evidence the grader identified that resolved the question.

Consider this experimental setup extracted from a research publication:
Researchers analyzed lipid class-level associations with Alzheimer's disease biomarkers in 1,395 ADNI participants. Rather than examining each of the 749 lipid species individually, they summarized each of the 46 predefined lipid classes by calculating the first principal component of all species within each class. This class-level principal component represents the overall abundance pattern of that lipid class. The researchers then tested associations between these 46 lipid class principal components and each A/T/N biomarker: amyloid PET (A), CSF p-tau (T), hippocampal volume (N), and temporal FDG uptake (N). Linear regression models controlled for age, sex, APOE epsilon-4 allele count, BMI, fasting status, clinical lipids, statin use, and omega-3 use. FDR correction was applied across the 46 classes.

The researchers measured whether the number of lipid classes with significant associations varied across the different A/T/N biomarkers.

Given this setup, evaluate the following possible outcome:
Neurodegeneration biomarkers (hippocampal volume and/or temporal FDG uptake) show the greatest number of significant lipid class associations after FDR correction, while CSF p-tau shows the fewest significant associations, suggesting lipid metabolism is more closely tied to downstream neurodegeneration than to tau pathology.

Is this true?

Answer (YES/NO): YES